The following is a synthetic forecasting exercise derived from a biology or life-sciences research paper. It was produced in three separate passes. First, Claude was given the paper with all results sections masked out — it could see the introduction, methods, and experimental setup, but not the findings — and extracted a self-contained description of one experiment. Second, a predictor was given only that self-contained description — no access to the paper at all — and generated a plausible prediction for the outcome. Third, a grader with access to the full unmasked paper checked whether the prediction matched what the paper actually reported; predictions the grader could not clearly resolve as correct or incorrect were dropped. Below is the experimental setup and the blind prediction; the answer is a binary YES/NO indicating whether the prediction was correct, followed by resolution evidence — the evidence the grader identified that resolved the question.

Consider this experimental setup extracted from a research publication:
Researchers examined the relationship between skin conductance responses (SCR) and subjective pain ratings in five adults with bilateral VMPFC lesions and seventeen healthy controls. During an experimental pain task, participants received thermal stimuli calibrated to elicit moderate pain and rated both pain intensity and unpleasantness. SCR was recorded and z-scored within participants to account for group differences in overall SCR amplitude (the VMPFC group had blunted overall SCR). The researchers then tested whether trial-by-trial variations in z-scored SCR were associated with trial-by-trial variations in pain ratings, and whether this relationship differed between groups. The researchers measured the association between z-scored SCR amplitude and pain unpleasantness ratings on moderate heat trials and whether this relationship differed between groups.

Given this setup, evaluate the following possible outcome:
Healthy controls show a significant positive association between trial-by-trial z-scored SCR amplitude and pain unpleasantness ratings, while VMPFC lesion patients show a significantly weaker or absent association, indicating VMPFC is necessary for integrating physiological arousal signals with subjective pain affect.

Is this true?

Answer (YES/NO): NO